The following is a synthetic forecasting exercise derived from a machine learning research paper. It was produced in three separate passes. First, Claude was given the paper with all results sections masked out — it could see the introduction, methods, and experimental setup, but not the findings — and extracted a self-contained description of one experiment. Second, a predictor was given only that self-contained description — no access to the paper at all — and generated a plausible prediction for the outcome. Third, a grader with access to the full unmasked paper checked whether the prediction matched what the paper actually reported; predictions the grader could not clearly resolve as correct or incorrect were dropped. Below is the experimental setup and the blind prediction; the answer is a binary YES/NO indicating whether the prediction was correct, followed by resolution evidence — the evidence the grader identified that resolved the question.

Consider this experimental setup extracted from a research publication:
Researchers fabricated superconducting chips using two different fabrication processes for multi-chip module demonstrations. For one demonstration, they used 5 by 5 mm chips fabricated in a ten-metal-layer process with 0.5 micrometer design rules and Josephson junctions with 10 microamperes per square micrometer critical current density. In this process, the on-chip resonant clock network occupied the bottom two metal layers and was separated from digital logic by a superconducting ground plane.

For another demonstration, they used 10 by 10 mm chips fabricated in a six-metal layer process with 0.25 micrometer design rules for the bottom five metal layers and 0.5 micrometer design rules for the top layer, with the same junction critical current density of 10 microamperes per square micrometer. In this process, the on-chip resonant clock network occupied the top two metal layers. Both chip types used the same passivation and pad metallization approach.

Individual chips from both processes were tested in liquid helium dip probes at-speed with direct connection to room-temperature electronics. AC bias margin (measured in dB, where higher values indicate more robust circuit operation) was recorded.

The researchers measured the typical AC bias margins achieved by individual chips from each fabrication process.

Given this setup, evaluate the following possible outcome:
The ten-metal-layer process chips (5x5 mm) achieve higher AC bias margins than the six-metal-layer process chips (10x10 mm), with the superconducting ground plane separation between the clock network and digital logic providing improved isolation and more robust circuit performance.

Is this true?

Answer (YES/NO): YES